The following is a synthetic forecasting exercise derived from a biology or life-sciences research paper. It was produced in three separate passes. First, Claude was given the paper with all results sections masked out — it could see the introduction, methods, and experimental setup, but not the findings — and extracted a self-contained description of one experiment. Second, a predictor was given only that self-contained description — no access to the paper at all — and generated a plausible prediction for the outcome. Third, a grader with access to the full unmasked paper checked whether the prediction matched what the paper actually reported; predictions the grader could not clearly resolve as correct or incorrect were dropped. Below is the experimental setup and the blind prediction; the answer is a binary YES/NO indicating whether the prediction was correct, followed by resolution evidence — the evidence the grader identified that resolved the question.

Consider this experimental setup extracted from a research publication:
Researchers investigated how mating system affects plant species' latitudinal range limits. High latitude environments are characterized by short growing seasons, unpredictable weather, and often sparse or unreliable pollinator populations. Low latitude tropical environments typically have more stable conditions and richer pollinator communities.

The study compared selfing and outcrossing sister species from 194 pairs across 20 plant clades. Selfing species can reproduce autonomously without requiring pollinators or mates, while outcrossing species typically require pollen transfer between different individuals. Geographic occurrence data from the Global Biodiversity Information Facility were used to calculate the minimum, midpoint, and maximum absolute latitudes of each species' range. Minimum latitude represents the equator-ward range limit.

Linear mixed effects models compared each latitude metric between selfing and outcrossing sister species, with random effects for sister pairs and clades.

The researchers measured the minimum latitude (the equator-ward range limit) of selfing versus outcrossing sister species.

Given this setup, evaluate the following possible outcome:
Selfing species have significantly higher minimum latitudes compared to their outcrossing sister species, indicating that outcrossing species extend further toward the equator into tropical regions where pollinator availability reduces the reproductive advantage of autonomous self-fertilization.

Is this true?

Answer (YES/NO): NO